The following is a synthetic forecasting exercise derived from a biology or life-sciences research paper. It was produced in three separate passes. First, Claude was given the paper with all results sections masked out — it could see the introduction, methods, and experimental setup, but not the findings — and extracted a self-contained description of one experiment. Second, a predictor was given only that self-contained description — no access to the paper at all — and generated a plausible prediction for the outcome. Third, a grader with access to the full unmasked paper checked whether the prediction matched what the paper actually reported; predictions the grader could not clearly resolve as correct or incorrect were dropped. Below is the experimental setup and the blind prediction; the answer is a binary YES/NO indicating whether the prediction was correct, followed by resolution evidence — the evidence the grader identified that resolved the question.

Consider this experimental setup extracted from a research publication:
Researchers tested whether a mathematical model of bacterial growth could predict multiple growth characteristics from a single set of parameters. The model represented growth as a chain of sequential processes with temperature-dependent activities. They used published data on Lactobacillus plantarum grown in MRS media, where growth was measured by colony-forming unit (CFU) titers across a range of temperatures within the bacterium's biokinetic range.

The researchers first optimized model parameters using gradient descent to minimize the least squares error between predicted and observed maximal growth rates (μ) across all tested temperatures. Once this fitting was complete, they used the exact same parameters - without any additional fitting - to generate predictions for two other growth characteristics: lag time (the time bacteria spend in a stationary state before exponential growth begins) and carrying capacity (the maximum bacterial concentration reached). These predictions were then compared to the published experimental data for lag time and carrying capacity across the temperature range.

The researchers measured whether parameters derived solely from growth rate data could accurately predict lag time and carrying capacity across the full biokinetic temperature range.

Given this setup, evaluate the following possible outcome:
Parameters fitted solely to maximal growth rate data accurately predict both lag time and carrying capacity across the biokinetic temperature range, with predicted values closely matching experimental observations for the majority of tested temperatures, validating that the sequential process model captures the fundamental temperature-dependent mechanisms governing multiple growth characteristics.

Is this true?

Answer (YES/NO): YES